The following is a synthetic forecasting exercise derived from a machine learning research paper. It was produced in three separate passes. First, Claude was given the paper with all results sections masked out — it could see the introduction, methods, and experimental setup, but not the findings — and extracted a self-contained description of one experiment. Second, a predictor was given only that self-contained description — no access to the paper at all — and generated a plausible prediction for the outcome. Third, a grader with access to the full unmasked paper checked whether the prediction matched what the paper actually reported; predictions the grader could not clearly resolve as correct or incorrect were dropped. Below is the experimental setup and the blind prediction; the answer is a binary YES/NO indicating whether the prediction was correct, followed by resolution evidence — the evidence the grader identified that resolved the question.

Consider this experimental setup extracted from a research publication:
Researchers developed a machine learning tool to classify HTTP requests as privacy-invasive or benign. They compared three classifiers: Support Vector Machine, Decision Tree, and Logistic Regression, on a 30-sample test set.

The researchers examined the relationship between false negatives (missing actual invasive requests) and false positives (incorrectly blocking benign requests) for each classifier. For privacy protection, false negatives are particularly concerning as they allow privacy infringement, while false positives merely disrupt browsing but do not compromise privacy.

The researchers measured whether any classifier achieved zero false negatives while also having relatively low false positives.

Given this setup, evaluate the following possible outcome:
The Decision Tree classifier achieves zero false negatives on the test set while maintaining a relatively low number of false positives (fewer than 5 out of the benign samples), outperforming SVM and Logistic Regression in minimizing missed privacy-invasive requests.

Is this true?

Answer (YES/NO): NO